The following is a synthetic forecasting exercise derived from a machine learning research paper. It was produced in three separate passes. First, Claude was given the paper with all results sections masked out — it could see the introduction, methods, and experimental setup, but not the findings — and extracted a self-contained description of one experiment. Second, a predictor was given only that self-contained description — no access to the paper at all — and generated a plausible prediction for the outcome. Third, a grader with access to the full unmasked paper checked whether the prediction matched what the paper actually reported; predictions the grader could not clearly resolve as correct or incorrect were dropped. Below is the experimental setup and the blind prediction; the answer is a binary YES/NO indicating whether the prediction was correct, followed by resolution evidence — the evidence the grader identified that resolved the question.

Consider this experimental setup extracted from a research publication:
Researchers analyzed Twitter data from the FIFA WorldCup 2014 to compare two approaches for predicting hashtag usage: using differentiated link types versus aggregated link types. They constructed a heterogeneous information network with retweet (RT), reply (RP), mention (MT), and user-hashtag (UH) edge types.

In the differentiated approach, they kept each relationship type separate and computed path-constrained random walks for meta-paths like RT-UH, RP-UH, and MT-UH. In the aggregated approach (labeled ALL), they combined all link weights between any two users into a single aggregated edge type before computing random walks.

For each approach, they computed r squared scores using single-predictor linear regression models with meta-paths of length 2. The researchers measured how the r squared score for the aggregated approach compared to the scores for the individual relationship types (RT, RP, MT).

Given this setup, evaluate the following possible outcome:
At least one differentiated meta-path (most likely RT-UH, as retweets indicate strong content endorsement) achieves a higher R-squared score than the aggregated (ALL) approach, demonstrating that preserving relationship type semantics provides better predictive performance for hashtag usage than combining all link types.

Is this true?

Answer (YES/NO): YES